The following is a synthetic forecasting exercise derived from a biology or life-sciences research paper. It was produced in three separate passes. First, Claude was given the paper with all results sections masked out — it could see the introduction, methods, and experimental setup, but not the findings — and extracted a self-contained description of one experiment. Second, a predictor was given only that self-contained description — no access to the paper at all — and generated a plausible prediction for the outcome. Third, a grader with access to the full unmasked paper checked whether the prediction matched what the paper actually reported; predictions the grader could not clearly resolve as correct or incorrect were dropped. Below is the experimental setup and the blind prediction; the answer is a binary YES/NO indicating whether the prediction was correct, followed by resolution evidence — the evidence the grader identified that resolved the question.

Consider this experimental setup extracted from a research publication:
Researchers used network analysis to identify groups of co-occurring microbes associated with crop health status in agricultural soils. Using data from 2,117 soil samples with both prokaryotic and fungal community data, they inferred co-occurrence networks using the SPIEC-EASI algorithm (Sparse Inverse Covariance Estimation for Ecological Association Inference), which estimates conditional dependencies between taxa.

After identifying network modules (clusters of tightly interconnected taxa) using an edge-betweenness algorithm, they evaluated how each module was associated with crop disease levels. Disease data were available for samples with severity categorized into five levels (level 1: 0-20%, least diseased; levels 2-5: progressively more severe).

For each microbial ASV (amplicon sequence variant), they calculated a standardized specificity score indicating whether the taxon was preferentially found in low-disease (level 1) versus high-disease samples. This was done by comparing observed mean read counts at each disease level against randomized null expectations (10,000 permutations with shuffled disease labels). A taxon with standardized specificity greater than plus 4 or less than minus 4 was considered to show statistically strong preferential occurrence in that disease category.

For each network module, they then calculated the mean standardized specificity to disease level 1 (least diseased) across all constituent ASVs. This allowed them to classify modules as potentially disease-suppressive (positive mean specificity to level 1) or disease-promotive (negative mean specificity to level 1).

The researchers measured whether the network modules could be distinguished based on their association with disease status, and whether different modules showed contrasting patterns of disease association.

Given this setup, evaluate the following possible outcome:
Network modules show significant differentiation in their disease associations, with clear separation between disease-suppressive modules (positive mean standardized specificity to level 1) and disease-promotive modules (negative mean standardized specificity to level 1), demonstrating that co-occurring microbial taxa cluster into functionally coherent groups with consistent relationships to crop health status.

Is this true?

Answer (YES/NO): YES